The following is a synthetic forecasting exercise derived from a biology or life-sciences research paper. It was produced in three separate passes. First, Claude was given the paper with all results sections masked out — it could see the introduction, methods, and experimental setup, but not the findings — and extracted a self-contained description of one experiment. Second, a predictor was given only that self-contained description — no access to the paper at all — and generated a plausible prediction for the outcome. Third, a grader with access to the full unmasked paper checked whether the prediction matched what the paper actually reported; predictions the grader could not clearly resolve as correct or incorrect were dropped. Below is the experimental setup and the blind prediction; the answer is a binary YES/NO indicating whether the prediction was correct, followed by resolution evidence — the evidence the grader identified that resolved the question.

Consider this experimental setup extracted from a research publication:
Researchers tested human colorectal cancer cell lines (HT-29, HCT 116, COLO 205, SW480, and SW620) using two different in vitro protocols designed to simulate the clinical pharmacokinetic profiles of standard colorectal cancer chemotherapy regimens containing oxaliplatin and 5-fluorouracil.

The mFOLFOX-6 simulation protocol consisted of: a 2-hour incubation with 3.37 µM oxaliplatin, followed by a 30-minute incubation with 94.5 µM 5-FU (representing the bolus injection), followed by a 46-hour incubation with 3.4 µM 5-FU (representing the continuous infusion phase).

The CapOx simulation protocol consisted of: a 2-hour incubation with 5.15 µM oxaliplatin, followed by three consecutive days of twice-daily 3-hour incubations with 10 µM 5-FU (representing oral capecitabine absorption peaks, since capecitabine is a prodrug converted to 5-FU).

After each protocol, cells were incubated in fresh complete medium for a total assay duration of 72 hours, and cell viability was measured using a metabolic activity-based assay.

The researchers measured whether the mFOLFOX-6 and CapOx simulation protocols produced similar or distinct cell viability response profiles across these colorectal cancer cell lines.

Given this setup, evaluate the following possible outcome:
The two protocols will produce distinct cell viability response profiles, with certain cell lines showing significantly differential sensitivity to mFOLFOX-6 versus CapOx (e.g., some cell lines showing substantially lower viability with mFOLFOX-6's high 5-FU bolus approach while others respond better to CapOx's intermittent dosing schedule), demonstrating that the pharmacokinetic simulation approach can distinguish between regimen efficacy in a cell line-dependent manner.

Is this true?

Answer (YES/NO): NO